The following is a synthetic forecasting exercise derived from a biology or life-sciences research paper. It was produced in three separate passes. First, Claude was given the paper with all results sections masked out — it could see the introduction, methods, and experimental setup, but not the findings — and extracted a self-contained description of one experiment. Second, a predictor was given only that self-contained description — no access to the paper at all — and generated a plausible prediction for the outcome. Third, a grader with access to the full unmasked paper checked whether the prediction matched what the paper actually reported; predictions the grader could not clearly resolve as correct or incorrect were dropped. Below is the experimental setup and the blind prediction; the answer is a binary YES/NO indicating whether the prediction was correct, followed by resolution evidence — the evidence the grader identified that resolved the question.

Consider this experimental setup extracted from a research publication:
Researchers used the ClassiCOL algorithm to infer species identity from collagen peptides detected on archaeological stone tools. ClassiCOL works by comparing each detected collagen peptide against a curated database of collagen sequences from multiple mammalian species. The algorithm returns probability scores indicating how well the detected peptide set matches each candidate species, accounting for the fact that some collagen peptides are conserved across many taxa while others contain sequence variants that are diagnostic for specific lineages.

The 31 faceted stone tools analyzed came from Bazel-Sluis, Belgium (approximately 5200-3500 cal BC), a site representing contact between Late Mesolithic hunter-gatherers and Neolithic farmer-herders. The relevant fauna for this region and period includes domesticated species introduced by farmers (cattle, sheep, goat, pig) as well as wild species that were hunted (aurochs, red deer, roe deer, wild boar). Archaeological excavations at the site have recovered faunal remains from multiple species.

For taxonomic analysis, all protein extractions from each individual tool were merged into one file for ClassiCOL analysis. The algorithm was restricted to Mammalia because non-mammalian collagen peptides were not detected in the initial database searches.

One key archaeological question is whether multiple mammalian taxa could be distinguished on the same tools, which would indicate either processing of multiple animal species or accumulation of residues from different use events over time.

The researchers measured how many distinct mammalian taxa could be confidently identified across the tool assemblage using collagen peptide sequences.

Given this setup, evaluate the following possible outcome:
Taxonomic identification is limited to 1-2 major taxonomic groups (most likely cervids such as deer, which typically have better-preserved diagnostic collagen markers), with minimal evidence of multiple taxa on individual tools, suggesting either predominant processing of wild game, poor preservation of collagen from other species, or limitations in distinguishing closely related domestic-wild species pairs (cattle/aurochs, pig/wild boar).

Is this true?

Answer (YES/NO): NO